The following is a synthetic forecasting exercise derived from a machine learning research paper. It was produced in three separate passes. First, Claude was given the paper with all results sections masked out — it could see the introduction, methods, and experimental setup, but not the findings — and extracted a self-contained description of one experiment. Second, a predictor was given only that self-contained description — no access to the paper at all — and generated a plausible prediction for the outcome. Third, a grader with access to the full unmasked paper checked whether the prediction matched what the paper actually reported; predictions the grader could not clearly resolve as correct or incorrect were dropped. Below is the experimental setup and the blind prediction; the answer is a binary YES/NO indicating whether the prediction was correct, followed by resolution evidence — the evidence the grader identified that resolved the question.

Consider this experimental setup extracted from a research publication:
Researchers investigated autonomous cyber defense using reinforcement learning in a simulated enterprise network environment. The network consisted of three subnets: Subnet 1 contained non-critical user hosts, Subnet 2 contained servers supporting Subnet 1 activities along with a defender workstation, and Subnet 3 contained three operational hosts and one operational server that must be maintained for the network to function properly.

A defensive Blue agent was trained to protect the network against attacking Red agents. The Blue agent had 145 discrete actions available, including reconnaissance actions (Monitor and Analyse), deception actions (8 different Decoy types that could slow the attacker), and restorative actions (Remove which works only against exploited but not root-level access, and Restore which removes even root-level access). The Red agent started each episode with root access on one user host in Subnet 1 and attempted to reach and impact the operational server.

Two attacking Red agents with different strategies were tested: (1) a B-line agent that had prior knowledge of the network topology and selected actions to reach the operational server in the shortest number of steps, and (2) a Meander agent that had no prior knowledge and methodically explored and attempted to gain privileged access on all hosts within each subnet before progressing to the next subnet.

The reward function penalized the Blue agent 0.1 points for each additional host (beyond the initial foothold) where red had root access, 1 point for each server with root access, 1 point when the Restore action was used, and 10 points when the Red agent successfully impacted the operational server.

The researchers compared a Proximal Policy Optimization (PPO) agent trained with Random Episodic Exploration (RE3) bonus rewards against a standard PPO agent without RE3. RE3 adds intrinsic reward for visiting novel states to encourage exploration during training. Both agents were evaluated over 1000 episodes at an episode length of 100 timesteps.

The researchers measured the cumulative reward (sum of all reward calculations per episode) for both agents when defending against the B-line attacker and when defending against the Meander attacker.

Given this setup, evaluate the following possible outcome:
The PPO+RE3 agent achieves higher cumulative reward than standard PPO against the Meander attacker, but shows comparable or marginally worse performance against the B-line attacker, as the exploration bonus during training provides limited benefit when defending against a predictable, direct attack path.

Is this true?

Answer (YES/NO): NO